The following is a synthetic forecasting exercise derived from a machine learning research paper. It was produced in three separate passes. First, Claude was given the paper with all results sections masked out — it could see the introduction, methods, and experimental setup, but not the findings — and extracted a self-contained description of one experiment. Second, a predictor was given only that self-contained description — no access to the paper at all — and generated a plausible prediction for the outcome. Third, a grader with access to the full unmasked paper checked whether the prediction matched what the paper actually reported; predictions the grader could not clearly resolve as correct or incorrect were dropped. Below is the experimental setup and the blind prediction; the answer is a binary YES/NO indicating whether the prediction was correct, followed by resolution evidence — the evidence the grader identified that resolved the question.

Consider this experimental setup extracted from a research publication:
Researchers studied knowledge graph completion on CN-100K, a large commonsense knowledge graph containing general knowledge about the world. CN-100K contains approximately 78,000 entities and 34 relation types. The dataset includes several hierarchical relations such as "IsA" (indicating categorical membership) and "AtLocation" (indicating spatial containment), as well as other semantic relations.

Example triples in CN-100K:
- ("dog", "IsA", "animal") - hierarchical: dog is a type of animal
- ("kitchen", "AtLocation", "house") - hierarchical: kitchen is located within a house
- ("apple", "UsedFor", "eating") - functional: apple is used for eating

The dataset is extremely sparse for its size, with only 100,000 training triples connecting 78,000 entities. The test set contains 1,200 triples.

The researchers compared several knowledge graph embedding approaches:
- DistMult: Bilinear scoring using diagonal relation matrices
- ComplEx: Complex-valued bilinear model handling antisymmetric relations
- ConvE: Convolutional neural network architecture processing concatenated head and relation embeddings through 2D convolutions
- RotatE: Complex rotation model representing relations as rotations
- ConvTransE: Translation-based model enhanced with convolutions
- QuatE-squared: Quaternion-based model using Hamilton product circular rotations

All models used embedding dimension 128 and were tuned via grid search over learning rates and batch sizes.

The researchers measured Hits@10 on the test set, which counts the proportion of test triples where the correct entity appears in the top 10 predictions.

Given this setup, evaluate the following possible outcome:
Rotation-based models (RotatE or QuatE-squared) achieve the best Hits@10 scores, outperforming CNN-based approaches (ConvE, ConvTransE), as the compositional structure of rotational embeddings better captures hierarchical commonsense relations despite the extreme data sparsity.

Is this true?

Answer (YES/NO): YES